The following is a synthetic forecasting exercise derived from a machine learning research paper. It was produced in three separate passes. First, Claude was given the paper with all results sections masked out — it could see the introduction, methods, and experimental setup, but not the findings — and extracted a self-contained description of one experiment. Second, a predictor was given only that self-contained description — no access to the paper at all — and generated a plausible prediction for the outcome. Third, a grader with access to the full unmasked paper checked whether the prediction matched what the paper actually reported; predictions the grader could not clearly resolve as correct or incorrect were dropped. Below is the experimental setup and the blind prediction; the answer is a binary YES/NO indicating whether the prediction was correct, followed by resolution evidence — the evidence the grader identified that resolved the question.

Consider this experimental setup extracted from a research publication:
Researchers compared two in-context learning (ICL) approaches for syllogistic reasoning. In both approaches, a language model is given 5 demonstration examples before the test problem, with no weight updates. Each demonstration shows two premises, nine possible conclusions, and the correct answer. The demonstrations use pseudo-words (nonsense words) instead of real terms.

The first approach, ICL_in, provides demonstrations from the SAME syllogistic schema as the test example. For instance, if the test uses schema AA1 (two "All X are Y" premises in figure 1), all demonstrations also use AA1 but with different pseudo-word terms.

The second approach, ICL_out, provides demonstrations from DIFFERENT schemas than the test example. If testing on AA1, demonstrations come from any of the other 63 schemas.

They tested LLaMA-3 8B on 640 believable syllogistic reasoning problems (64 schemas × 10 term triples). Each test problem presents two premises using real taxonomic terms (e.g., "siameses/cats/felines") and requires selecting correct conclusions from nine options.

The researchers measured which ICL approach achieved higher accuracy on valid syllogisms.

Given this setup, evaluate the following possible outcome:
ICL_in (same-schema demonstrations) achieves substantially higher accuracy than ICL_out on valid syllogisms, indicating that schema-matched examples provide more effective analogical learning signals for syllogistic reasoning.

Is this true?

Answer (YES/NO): YES